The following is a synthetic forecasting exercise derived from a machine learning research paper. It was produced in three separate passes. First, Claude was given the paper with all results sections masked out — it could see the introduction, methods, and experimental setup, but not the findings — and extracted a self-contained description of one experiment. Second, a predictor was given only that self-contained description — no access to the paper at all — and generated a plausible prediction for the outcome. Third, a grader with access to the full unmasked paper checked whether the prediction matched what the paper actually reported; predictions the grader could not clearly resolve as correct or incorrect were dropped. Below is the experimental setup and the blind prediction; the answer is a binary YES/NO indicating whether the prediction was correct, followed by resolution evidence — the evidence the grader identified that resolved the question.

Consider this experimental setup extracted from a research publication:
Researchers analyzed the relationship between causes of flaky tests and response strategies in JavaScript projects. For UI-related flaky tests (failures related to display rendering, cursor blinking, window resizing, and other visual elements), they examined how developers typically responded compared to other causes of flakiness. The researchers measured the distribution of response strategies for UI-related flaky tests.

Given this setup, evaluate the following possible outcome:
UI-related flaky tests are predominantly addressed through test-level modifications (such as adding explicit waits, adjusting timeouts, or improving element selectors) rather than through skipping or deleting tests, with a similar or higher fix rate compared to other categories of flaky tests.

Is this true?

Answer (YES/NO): NO